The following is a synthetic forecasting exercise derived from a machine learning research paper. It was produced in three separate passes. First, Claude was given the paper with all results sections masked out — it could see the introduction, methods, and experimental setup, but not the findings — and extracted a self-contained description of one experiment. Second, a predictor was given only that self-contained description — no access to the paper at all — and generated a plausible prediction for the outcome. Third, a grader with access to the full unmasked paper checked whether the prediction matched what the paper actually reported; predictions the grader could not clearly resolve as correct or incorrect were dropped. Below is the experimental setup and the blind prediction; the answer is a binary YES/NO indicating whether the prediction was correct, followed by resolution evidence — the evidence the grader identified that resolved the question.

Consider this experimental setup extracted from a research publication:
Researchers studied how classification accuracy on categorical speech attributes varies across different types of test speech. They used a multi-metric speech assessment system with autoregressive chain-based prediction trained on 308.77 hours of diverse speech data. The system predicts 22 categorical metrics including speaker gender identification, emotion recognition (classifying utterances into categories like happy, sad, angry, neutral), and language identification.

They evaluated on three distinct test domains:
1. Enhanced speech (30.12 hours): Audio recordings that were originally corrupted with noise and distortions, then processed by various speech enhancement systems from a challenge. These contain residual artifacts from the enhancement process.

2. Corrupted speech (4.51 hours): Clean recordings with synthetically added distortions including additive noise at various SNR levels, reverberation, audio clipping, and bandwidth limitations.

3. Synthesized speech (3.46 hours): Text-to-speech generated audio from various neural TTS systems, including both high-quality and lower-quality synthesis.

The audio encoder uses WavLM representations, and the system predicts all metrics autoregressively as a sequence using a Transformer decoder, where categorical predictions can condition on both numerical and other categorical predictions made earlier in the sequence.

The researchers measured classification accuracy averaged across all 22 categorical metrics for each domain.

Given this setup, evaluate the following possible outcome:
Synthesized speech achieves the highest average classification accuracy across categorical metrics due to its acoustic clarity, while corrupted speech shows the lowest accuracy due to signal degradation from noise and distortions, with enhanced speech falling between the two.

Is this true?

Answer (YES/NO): NO